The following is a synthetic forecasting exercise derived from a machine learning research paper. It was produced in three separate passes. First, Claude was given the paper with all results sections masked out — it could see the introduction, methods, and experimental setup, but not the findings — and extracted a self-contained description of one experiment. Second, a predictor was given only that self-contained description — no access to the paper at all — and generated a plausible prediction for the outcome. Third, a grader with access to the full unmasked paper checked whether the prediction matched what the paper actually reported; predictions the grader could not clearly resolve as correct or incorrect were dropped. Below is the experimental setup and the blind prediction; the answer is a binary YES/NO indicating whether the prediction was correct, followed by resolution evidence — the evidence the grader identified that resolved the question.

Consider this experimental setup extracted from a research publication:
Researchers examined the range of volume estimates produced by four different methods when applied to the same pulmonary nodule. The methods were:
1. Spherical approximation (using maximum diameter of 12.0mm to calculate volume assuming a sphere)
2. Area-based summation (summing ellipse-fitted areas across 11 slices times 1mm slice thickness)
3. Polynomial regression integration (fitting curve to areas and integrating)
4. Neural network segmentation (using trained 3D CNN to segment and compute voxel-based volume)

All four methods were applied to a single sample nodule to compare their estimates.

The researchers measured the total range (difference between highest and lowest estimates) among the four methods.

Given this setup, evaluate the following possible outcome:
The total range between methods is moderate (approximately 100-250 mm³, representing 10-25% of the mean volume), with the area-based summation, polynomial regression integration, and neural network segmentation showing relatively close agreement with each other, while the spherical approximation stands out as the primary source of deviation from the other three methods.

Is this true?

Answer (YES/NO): NO